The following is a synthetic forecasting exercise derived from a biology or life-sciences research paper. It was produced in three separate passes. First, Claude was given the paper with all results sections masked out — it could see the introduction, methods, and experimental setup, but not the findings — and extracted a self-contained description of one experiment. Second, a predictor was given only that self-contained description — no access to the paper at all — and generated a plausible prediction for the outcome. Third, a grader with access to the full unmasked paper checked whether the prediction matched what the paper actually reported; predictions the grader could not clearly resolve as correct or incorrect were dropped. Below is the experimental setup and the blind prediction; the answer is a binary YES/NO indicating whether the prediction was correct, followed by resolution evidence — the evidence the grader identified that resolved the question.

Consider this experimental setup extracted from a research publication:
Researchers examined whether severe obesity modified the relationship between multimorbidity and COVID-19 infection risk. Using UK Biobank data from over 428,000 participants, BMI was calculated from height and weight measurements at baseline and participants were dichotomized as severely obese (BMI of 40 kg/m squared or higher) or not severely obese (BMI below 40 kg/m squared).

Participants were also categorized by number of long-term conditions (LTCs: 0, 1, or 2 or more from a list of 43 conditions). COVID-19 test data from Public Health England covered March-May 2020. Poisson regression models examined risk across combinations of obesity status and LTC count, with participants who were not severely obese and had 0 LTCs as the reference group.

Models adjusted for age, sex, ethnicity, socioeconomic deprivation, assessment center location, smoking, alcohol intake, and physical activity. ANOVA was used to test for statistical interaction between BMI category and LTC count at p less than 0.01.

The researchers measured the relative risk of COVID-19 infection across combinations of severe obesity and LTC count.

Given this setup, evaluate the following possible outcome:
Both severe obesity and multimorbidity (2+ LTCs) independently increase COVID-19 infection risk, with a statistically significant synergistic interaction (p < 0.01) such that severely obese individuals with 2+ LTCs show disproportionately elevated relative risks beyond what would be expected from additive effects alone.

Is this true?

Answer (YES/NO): NO